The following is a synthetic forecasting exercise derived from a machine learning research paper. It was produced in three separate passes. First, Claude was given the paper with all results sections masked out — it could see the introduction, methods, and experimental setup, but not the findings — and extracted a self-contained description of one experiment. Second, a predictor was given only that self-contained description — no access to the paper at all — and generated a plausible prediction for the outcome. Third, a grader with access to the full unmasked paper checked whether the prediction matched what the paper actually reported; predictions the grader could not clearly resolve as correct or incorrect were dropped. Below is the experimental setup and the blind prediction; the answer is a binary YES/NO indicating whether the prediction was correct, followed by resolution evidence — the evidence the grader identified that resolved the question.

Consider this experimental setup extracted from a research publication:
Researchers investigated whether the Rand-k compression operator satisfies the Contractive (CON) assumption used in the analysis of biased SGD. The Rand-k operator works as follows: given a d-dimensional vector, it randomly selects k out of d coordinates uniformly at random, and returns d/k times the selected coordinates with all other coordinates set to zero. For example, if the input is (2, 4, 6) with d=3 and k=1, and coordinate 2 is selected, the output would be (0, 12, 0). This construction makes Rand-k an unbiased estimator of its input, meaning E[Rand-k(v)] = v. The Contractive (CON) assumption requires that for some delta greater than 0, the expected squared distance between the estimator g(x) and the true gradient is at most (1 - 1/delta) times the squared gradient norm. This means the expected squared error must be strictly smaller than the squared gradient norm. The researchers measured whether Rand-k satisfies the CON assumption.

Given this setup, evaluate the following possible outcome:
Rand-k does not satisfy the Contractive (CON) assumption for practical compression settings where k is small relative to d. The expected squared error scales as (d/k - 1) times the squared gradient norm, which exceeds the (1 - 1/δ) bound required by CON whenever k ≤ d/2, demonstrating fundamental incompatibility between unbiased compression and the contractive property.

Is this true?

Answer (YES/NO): YES